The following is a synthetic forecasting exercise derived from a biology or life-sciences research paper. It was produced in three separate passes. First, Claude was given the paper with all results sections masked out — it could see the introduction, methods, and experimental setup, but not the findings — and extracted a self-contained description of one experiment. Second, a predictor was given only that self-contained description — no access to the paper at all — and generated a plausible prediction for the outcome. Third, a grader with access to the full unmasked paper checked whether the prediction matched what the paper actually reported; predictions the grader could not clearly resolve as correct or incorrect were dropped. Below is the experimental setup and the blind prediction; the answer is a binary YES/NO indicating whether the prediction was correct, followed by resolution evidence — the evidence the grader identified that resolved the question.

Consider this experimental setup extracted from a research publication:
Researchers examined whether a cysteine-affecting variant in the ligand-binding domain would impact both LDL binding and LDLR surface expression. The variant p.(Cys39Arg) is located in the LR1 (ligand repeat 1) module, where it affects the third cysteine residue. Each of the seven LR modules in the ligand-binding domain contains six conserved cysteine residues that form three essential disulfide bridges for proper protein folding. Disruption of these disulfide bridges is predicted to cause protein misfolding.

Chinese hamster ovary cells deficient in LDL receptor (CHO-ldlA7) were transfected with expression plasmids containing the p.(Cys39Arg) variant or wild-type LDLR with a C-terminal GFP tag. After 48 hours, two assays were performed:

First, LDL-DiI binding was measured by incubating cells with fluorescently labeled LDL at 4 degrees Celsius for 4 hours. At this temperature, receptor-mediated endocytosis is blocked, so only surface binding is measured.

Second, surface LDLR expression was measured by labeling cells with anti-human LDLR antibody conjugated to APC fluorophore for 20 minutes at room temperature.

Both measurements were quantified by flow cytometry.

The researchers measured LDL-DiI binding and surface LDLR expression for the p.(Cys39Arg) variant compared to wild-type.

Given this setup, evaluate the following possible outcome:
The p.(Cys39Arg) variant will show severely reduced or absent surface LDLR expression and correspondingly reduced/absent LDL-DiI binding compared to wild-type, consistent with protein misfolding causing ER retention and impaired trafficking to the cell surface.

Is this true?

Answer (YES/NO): NO